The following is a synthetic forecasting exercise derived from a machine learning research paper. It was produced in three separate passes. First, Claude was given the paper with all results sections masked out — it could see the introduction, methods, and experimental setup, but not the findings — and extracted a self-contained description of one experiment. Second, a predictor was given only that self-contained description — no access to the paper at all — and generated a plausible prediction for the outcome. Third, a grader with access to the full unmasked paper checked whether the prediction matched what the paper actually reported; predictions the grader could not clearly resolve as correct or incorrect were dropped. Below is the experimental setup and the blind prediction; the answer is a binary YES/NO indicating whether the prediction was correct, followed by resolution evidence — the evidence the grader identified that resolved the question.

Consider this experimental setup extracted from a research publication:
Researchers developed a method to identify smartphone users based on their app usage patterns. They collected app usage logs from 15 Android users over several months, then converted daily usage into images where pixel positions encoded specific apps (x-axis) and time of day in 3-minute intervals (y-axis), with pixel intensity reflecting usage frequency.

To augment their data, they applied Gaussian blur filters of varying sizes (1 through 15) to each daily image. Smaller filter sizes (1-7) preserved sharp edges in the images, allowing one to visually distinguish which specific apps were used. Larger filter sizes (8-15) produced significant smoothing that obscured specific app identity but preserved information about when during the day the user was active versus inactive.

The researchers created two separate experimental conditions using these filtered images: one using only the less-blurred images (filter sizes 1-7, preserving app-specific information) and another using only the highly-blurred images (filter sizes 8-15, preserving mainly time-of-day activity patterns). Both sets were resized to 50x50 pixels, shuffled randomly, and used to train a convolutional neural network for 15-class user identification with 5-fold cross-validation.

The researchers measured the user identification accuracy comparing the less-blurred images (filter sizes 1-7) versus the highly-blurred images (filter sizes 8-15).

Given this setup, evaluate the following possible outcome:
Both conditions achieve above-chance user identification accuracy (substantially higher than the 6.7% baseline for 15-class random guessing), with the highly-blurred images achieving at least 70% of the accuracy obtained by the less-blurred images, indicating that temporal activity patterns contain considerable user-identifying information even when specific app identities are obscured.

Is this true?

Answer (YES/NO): YES